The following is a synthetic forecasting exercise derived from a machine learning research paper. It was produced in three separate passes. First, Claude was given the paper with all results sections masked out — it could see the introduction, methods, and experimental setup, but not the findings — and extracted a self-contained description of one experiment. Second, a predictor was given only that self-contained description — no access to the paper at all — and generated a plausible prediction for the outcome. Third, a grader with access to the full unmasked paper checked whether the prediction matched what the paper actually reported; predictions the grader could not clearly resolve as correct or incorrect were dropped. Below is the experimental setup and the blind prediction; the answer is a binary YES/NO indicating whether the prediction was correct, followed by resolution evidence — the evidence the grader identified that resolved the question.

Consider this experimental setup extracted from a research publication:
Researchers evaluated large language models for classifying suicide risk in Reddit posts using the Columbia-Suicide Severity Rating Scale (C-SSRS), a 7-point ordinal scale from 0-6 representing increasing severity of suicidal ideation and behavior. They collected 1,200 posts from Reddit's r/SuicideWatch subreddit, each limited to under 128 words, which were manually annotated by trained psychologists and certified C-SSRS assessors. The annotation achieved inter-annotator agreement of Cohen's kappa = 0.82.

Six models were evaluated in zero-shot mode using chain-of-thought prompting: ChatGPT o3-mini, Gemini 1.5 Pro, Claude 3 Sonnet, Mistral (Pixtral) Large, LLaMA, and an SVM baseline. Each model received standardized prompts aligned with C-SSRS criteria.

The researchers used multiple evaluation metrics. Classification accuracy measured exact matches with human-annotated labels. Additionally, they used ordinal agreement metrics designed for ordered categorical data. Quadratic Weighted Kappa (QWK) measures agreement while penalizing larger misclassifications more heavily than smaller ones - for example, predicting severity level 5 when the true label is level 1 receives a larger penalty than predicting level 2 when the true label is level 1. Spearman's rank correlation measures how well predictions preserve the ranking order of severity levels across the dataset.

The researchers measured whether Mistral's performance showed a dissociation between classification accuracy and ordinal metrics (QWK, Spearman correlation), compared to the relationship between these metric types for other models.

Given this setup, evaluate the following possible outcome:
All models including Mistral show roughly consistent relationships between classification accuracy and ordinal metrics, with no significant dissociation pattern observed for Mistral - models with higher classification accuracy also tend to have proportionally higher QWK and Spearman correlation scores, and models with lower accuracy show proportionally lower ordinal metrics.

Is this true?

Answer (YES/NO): NO